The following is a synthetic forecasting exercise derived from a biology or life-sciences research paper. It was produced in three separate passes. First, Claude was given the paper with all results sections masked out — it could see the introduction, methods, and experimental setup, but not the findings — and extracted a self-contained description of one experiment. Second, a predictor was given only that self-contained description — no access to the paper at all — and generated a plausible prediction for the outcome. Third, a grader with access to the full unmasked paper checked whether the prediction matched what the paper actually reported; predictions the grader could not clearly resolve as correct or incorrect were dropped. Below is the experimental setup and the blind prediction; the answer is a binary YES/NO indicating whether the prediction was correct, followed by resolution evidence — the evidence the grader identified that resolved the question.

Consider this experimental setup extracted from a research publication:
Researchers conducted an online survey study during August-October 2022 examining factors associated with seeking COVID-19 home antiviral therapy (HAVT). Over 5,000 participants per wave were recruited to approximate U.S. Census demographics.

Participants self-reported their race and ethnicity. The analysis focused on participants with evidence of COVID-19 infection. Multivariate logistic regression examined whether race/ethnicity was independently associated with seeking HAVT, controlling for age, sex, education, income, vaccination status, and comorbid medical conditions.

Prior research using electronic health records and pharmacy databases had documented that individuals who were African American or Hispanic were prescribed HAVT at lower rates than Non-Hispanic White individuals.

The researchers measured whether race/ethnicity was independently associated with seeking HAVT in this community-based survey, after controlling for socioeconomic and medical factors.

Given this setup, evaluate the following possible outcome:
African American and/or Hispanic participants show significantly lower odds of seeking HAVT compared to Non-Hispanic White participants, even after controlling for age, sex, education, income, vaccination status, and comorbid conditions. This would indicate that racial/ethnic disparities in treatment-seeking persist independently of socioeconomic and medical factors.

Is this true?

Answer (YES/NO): NO